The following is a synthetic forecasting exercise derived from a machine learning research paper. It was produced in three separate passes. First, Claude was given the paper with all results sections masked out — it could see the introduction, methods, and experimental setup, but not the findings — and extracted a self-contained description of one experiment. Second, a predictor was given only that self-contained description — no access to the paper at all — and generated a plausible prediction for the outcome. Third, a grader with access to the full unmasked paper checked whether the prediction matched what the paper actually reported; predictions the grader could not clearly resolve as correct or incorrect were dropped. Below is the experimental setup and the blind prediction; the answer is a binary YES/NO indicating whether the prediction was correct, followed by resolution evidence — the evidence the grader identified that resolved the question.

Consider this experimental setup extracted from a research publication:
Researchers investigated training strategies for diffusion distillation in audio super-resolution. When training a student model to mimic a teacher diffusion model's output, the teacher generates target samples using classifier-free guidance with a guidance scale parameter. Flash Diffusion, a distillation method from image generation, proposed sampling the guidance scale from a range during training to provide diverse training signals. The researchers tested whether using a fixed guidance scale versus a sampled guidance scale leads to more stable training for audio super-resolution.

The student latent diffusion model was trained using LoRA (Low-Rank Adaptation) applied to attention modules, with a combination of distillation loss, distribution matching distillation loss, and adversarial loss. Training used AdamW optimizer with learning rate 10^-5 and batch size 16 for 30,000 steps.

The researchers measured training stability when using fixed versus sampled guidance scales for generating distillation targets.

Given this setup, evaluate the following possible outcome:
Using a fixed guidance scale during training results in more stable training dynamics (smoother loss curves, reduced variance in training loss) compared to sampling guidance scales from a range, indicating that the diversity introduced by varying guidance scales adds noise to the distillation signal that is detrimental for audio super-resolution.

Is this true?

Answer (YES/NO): YES